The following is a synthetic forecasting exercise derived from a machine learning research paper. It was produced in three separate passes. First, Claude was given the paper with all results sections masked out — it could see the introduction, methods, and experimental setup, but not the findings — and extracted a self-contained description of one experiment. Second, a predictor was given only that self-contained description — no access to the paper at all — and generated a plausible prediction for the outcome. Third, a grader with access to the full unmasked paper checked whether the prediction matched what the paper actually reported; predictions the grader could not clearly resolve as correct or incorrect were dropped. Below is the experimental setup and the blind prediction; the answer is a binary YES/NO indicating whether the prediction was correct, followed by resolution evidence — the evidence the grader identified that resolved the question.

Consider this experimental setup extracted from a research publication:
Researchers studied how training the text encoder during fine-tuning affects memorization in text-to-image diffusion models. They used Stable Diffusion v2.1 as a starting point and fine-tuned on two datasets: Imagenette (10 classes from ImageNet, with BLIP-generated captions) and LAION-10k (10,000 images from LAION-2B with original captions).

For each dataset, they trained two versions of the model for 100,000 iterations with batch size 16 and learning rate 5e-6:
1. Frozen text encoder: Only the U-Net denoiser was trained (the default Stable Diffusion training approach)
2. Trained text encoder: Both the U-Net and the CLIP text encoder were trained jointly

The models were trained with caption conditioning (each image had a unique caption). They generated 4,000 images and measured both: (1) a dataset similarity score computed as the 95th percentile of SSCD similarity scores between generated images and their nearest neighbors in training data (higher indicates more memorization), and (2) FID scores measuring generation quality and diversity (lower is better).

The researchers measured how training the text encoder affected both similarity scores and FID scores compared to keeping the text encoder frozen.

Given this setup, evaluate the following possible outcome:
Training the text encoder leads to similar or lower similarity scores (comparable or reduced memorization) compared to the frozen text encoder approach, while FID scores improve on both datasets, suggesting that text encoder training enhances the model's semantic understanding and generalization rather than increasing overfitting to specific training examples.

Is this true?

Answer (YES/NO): NO